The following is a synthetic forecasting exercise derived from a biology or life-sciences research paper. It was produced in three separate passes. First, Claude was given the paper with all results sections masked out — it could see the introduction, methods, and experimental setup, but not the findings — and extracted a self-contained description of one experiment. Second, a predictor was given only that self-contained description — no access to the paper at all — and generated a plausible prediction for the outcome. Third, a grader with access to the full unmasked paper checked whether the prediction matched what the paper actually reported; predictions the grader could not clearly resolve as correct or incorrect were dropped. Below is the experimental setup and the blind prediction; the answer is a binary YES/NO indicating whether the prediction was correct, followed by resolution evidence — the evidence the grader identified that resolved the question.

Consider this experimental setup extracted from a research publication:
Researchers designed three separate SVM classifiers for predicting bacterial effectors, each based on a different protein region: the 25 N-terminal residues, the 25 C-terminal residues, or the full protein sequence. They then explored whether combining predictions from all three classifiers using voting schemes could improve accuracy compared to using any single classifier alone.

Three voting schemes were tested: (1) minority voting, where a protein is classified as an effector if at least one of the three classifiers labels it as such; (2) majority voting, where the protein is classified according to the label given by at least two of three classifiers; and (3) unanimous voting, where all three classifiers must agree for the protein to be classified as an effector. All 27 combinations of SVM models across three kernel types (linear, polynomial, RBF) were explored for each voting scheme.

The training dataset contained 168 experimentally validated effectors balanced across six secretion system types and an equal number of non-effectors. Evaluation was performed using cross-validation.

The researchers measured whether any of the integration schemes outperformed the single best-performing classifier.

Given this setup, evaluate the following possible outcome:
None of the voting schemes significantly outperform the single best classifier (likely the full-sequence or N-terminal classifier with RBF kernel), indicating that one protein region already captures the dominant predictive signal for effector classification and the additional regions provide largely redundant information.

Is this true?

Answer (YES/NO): YES